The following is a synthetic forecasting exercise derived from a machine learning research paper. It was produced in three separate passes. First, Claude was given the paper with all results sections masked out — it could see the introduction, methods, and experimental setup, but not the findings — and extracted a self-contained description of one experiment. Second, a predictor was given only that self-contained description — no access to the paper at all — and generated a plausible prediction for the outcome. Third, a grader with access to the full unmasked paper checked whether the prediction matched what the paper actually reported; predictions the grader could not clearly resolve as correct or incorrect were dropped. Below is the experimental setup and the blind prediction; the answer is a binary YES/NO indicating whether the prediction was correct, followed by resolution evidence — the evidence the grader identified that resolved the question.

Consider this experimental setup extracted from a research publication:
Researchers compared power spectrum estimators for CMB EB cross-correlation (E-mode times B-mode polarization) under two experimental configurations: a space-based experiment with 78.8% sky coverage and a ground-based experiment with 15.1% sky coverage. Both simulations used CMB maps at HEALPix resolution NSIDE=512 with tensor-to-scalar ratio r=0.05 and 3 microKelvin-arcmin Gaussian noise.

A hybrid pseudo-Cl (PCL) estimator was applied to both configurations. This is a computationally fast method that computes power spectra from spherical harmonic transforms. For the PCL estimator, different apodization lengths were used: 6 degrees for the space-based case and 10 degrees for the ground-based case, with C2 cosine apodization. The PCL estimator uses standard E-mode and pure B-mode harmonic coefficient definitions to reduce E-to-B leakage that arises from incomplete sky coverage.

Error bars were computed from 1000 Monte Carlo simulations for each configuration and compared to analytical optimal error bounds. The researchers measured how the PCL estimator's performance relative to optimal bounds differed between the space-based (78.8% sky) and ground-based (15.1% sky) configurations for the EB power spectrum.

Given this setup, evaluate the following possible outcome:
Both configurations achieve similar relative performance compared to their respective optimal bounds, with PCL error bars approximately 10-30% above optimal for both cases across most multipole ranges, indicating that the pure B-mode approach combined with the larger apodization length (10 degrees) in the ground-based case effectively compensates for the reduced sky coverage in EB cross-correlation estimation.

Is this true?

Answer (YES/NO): NO